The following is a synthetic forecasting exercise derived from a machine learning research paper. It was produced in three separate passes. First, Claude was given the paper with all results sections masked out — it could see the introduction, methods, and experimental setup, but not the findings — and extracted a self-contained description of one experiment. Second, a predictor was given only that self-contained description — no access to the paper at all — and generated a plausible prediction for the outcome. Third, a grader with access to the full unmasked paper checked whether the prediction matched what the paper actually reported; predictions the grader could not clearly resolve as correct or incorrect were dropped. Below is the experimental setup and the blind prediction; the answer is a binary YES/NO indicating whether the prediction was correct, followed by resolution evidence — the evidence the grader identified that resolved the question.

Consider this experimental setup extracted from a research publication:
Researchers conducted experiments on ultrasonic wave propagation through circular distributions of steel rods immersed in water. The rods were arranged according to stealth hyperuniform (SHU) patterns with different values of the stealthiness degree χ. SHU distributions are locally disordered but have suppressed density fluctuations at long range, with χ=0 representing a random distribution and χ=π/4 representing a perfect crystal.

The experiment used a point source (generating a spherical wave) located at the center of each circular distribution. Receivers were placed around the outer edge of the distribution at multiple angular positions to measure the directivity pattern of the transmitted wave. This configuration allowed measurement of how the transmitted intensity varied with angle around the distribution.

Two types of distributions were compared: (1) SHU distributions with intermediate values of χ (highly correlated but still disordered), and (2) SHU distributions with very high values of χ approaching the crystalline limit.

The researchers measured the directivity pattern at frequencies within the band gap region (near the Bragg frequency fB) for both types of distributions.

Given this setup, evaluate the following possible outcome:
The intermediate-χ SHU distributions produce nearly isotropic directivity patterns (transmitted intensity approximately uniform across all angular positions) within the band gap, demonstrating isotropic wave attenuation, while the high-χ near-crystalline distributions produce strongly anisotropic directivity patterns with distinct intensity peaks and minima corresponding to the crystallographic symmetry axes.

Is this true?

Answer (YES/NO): YES